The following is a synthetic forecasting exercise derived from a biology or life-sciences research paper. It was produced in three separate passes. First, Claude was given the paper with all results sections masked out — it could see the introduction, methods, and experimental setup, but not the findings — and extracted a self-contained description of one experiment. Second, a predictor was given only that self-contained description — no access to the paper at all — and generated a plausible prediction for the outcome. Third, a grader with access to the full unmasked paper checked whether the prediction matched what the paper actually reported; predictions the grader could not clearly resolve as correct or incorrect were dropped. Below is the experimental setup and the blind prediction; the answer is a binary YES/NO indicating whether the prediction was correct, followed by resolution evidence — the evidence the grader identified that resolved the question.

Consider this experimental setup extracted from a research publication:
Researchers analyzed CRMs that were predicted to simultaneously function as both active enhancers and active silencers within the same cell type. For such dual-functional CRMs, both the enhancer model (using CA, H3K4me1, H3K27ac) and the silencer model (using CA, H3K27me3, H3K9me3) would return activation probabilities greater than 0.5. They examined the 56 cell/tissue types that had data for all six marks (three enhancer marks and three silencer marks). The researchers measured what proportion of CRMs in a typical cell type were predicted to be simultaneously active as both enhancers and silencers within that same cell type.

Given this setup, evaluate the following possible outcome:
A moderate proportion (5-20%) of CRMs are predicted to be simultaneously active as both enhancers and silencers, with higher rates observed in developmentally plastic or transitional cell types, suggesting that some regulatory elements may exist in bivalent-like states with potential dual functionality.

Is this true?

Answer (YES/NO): NO